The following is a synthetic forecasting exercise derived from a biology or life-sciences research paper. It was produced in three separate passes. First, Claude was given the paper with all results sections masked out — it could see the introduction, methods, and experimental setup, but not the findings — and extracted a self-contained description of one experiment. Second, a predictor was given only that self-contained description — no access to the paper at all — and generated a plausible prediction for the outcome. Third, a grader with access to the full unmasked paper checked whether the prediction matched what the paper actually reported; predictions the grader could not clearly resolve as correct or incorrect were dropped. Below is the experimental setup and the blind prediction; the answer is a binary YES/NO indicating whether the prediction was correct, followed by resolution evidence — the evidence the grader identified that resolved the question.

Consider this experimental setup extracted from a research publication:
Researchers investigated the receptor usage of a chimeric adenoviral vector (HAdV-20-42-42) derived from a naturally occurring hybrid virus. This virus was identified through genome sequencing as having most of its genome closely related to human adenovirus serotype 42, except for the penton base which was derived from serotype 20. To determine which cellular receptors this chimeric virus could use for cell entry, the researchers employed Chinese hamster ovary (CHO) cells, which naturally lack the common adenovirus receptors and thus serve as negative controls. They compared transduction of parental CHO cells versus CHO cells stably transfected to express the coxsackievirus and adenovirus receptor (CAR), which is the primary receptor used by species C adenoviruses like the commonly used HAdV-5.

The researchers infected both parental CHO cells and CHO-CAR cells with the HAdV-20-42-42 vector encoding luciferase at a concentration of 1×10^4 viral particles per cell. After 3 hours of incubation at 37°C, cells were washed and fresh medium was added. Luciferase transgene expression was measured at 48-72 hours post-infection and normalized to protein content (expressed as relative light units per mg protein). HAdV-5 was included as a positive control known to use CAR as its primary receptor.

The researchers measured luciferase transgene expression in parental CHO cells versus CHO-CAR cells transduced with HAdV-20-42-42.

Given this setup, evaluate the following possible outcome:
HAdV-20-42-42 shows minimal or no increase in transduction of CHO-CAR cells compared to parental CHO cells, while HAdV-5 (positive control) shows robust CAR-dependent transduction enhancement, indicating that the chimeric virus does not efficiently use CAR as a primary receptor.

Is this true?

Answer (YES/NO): NO